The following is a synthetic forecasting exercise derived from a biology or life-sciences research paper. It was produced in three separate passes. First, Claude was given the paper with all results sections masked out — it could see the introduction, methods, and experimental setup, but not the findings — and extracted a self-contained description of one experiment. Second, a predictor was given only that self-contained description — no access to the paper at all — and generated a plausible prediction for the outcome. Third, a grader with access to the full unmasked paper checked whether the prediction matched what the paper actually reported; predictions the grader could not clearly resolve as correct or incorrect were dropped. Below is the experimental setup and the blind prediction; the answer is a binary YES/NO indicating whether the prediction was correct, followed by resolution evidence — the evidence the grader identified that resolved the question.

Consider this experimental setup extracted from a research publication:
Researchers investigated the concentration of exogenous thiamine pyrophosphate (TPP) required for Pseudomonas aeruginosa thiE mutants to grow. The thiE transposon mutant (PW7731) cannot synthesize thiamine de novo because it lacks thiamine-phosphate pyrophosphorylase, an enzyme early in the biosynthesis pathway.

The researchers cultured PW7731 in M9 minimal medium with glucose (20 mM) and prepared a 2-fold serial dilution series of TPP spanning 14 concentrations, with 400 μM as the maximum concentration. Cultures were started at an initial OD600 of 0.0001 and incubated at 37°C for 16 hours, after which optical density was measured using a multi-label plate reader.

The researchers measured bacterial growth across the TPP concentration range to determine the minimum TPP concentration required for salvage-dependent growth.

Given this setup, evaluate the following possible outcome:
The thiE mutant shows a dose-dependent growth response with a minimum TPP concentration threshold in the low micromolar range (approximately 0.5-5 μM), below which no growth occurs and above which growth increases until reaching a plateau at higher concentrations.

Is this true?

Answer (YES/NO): NO